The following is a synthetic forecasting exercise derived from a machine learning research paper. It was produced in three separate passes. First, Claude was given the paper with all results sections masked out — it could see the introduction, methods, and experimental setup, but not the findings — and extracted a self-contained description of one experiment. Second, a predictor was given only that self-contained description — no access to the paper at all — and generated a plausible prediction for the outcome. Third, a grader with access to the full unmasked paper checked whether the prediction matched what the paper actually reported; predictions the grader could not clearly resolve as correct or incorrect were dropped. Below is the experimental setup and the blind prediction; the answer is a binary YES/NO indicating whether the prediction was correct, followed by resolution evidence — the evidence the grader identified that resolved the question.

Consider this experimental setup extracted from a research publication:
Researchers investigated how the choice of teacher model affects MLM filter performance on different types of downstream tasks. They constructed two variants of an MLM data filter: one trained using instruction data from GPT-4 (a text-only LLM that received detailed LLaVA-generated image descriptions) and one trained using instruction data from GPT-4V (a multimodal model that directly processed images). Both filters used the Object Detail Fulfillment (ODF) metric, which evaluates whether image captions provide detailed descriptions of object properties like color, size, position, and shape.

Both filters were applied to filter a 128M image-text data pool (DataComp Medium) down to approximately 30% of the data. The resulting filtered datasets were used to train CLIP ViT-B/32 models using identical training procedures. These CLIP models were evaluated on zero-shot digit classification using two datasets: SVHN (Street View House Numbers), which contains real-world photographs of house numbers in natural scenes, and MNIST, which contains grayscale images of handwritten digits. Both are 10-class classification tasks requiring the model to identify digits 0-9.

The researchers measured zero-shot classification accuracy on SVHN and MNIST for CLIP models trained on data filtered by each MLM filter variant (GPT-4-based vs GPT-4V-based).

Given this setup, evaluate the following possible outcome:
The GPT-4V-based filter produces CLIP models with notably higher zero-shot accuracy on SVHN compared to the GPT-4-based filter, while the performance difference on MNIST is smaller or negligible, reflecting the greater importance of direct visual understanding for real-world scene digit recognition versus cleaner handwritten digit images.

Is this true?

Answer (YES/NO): NO